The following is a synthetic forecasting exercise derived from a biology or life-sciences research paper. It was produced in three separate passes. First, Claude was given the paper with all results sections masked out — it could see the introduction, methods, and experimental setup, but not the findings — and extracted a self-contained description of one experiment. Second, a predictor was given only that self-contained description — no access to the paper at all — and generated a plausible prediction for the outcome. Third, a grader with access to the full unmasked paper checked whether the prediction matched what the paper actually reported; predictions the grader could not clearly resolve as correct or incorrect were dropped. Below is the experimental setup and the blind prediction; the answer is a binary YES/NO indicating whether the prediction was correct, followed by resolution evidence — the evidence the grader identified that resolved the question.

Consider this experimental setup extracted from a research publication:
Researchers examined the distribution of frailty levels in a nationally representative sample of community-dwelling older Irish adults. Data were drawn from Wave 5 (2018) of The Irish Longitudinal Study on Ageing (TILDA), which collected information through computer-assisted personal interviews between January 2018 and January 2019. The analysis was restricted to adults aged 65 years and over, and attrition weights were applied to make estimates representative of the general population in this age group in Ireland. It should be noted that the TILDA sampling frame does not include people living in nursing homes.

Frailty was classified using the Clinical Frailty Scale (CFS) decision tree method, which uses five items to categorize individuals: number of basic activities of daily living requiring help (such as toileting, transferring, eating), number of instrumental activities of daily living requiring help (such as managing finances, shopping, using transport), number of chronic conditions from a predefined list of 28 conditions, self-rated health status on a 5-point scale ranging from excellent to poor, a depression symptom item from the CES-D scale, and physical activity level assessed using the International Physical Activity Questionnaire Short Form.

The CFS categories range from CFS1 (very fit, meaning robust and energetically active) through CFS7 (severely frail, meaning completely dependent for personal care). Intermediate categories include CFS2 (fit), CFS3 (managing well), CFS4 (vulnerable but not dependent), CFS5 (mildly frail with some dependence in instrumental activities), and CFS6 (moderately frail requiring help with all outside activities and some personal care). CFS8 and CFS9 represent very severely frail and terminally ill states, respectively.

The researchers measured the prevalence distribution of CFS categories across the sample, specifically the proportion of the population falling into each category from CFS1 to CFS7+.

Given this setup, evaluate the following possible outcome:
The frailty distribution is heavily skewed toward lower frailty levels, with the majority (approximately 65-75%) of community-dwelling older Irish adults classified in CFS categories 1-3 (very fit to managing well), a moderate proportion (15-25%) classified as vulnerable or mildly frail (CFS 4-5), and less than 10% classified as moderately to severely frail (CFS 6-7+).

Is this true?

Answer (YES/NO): YES